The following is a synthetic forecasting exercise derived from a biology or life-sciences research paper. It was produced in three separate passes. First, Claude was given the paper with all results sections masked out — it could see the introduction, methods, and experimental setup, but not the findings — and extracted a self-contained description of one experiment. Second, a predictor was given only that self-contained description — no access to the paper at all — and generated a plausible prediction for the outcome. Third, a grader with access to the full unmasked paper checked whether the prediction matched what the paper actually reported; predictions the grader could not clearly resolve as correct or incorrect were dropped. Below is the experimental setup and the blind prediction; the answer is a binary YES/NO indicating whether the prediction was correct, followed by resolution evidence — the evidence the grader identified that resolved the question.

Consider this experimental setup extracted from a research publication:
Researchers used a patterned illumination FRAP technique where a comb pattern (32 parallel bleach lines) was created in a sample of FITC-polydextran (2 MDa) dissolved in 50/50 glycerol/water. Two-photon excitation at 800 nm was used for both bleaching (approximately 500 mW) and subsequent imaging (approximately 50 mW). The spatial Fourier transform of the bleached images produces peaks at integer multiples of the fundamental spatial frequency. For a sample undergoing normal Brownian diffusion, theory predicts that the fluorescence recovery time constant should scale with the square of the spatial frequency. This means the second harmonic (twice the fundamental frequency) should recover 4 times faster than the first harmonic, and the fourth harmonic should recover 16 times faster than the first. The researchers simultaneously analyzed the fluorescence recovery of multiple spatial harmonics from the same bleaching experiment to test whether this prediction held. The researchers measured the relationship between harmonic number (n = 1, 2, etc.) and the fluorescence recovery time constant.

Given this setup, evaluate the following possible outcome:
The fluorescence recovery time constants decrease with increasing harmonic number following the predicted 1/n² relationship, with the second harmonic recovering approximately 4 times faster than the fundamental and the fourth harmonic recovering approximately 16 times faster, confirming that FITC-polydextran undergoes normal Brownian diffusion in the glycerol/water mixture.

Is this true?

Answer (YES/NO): YES